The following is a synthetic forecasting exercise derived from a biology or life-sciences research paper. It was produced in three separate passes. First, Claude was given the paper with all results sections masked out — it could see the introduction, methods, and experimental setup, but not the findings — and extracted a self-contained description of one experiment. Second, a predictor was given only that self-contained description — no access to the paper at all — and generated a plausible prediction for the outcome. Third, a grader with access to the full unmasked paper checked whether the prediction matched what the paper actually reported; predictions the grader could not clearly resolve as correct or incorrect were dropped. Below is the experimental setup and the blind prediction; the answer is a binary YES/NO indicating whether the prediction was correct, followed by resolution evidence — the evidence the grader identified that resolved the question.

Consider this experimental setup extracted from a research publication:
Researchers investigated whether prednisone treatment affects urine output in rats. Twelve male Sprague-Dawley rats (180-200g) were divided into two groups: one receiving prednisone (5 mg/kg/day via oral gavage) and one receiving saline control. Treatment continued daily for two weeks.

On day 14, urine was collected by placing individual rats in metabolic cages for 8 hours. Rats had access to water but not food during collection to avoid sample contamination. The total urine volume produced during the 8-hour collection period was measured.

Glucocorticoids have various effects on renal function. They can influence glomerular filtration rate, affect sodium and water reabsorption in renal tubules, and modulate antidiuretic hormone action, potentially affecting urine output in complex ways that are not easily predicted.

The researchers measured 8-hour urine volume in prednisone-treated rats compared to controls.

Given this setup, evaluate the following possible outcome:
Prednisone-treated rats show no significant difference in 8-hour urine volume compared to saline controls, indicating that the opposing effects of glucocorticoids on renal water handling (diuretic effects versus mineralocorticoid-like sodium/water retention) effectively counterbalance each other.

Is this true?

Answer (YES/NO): NO